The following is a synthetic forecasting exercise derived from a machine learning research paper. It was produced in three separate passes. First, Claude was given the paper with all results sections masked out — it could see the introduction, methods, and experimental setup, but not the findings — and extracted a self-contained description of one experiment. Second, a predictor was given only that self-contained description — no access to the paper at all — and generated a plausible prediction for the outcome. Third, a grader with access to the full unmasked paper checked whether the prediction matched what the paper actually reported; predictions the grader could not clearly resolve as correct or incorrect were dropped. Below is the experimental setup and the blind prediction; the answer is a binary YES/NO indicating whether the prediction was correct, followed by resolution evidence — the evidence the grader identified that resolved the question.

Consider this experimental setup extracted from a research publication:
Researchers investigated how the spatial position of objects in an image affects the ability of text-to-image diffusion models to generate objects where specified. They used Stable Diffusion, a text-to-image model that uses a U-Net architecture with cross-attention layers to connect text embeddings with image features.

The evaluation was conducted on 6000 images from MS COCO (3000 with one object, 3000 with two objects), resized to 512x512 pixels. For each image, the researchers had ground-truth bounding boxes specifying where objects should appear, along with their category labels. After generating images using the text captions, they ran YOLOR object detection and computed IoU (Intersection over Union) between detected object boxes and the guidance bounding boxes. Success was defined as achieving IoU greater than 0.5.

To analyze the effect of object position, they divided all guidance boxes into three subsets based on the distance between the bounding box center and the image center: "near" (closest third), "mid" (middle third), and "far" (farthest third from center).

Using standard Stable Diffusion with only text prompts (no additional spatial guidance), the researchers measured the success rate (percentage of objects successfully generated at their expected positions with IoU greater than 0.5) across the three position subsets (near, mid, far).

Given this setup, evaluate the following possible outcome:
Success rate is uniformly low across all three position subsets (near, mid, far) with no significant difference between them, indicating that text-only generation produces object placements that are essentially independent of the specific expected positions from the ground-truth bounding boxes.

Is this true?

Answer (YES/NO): NO